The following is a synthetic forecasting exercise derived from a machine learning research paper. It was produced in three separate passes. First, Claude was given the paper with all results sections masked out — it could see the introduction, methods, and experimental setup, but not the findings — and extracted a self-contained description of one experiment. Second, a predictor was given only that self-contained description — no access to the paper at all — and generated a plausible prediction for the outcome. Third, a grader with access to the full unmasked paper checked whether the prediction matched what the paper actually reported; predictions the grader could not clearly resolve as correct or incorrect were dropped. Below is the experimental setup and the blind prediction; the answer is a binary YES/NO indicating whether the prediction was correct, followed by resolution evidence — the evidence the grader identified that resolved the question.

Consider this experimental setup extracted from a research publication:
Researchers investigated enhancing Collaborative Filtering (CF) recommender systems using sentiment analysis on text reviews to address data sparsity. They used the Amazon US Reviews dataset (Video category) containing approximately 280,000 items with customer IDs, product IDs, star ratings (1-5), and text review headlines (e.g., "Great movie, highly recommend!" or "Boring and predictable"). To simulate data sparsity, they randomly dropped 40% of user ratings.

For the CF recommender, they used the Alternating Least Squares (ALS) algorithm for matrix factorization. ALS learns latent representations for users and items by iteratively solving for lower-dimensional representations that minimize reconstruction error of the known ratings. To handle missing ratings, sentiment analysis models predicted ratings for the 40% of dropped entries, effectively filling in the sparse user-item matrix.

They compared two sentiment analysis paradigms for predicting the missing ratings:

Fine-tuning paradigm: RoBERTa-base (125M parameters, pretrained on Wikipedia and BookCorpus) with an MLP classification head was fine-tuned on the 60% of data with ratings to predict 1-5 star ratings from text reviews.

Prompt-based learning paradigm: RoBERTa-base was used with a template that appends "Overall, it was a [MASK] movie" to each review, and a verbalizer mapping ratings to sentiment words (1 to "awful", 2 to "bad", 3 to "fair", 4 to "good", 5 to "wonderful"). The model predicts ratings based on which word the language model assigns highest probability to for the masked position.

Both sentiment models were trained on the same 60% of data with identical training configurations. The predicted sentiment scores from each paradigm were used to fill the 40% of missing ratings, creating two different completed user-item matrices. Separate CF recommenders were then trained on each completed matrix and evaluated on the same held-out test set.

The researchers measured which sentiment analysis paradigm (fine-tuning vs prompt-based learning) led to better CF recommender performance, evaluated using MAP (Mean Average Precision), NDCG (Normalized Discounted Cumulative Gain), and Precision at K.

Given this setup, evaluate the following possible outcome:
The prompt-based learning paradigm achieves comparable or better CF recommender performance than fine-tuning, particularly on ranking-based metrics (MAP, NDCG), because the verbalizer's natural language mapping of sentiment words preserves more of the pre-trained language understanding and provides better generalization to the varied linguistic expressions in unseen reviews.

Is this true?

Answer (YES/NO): NO